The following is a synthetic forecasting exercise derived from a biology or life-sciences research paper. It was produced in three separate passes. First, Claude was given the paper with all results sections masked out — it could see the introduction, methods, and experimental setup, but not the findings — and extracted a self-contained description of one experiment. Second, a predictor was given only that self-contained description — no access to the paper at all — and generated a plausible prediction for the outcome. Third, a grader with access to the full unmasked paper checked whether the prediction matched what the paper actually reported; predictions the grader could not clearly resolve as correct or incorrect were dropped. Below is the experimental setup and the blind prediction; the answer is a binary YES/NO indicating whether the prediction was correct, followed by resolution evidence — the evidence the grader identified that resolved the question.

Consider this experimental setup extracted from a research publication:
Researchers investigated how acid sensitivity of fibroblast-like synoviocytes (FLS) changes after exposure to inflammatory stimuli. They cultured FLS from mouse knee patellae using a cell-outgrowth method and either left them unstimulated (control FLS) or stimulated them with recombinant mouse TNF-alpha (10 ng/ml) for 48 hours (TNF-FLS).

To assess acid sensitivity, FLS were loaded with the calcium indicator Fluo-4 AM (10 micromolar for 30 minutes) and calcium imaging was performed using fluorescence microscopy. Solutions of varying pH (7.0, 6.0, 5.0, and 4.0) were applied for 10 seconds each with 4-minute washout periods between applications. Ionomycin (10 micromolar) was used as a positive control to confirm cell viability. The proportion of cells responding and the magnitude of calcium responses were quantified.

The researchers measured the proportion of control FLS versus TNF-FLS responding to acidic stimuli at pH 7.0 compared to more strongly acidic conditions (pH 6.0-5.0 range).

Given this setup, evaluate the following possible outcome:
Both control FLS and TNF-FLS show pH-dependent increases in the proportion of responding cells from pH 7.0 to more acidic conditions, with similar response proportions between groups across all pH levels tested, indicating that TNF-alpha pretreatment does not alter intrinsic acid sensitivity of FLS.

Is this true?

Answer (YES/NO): NO